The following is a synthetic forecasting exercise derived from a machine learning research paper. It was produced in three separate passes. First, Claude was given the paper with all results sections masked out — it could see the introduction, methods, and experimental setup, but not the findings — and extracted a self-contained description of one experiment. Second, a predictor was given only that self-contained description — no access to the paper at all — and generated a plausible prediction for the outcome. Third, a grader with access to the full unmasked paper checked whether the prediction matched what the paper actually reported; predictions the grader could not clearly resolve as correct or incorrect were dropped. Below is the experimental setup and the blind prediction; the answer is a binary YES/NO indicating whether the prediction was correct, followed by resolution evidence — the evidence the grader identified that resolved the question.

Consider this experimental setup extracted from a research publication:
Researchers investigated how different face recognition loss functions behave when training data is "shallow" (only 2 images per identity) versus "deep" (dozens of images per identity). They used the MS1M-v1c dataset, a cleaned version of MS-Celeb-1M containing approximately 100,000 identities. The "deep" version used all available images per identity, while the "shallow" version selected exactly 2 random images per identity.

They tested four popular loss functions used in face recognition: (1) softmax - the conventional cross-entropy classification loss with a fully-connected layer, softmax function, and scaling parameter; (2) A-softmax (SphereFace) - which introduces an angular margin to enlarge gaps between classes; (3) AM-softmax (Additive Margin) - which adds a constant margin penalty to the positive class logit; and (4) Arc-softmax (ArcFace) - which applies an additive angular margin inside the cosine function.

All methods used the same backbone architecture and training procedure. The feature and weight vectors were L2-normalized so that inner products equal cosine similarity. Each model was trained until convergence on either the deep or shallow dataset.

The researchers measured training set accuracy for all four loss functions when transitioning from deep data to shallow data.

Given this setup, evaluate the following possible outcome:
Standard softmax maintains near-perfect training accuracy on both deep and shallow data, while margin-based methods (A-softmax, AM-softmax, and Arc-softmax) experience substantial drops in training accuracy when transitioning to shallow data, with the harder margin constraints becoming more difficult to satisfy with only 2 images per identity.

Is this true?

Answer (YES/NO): NO